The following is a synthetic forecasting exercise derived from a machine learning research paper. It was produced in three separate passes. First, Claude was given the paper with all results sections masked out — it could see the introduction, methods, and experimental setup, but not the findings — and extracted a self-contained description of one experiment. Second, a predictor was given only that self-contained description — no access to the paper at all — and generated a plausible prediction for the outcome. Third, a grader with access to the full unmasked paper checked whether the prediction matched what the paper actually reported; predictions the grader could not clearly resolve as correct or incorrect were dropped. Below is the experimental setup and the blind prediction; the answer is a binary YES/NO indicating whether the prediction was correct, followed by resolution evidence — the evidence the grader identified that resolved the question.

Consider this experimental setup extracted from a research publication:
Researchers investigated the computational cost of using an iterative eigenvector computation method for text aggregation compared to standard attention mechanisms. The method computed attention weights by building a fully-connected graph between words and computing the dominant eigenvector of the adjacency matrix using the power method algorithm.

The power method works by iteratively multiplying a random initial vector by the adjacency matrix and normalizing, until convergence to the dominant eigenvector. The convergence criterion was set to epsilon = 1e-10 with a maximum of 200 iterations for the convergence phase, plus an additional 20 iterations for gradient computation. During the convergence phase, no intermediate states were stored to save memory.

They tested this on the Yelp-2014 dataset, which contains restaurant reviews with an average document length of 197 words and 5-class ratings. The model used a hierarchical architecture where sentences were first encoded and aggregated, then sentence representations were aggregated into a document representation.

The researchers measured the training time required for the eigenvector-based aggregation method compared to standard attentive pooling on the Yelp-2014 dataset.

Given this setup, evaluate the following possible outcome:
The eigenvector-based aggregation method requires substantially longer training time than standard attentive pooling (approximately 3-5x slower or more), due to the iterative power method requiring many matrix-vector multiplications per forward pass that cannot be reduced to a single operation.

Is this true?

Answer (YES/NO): YES